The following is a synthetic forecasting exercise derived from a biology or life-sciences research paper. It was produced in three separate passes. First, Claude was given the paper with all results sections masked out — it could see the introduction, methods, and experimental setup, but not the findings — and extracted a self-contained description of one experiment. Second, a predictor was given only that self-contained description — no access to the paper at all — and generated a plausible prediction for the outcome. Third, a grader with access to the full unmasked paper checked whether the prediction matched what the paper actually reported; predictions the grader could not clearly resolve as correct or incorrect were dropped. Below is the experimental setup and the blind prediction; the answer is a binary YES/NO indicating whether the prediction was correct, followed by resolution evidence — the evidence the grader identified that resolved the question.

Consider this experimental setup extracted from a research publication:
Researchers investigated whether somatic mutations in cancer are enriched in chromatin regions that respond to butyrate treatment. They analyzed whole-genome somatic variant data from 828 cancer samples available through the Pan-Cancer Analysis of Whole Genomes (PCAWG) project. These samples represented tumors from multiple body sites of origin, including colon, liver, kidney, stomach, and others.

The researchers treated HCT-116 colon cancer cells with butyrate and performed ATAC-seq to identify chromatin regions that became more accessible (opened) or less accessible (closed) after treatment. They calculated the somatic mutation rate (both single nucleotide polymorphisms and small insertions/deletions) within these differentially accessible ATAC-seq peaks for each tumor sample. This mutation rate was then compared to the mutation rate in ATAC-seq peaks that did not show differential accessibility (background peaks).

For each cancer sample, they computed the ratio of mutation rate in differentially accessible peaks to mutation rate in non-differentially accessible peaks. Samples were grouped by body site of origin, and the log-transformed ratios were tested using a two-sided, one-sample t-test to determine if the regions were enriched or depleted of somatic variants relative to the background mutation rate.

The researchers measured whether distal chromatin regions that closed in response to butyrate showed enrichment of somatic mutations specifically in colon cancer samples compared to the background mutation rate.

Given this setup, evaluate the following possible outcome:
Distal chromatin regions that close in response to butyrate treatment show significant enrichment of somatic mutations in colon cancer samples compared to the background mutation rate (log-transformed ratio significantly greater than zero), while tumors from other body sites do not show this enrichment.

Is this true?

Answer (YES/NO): NO